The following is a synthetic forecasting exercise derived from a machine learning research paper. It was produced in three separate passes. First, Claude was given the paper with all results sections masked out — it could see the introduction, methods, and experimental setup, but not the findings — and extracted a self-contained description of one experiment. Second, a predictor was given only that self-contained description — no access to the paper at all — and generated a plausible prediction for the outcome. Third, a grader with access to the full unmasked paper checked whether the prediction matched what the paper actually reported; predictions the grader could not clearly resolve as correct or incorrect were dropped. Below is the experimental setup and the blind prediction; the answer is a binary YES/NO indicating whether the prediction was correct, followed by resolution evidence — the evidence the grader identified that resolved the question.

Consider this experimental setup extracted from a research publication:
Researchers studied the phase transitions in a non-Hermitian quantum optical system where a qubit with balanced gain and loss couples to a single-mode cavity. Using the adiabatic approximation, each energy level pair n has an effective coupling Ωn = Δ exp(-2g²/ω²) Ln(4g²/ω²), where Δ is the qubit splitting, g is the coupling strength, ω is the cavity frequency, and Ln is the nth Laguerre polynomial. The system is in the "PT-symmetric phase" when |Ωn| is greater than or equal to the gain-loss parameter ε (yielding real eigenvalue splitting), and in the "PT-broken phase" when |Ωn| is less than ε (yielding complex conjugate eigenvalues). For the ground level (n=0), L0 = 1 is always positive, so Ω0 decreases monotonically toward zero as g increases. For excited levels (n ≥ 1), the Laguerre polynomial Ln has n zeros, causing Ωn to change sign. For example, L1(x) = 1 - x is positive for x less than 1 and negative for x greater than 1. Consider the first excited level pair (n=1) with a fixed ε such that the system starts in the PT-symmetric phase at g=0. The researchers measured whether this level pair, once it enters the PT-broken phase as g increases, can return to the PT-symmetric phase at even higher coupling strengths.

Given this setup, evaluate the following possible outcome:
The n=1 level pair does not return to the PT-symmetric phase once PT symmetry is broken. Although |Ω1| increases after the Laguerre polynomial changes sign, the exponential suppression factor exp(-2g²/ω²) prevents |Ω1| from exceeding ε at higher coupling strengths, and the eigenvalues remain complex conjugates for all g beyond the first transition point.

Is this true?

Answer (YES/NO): NO